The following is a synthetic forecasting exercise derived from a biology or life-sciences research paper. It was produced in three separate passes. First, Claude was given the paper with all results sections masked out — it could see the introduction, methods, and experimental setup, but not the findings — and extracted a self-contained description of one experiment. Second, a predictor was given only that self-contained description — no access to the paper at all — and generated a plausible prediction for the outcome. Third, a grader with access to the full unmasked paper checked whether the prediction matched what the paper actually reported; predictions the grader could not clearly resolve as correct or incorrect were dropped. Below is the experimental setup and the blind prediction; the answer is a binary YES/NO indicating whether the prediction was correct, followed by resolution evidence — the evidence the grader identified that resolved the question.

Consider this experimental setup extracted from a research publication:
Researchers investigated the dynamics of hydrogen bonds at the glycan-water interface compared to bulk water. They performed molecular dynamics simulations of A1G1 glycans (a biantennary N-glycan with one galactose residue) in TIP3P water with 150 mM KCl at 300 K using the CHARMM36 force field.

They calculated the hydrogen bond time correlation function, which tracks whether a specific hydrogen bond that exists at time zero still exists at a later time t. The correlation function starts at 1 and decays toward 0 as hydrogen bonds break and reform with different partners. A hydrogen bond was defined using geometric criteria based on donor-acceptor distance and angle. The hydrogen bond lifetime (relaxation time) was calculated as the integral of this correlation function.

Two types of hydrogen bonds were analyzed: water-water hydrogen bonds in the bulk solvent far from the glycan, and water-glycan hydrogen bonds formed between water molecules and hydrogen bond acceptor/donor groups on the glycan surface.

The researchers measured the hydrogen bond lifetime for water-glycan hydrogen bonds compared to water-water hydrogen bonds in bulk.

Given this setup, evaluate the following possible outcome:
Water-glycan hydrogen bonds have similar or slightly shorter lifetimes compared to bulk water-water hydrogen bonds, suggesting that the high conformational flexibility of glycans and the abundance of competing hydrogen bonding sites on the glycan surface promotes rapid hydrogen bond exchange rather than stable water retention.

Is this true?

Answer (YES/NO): NO